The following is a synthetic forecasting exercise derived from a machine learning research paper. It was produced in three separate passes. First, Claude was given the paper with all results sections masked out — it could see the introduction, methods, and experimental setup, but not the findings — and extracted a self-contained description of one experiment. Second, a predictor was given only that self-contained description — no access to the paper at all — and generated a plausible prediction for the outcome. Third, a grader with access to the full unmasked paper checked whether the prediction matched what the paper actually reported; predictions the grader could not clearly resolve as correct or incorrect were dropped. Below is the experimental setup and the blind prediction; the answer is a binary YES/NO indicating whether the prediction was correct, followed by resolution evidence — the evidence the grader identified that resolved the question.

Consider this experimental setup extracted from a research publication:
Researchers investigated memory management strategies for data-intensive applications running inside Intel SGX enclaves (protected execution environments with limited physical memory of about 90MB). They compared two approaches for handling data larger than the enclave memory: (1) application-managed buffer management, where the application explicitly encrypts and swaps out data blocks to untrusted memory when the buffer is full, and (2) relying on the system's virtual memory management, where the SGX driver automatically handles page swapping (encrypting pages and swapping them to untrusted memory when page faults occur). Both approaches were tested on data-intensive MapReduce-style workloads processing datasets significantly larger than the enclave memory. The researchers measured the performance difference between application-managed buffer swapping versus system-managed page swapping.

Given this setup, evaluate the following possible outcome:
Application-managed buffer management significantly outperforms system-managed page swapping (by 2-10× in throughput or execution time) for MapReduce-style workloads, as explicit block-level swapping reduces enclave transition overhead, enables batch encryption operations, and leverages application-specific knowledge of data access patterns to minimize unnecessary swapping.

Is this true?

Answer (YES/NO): NO